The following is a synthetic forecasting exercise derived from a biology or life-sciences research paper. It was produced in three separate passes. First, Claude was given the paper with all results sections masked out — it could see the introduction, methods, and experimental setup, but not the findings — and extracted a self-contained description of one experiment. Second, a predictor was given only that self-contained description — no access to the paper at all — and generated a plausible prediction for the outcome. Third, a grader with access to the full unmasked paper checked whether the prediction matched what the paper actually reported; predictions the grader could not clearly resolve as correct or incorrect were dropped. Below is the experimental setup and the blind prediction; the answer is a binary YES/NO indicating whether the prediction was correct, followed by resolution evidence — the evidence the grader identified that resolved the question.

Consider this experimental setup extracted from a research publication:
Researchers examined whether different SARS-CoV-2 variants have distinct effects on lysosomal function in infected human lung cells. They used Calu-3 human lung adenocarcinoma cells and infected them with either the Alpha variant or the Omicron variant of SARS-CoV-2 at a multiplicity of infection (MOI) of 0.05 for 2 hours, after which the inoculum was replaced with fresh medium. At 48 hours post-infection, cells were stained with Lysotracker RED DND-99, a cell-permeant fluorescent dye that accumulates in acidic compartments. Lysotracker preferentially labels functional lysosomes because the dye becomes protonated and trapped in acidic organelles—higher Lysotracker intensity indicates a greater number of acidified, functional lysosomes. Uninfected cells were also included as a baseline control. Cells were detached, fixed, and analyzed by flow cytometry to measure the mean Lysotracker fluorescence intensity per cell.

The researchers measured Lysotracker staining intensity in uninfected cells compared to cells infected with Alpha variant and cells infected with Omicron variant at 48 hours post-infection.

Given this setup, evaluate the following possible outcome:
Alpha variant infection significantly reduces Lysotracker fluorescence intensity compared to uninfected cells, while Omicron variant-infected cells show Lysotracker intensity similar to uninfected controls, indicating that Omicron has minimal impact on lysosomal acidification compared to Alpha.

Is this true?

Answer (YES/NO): NO